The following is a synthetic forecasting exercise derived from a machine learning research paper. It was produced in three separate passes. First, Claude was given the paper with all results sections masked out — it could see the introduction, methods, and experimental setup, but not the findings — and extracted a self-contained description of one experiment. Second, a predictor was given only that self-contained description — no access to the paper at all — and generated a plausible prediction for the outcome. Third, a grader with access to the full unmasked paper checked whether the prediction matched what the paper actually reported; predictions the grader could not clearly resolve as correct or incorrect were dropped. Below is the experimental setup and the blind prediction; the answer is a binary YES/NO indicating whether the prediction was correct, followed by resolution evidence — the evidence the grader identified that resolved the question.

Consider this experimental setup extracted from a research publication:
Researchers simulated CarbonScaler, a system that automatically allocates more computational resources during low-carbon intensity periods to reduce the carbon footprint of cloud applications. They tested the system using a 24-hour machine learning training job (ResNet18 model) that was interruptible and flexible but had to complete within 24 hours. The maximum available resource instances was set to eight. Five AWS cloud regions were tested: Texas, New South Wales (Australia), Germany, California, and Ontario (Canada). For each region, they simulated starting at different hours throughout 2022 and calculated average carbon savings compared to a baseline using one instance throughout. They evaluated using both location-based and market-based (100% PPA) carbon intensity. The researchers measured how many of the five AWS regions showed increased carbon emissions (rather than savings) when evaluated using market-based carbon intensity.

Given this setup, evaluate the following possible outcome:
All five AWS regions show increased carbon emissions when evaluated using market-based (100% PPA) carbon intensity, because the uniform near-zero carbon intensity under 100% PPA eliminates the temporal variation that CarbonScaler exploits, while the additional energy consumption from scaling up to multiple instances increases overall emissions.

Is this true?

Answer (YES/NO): NO